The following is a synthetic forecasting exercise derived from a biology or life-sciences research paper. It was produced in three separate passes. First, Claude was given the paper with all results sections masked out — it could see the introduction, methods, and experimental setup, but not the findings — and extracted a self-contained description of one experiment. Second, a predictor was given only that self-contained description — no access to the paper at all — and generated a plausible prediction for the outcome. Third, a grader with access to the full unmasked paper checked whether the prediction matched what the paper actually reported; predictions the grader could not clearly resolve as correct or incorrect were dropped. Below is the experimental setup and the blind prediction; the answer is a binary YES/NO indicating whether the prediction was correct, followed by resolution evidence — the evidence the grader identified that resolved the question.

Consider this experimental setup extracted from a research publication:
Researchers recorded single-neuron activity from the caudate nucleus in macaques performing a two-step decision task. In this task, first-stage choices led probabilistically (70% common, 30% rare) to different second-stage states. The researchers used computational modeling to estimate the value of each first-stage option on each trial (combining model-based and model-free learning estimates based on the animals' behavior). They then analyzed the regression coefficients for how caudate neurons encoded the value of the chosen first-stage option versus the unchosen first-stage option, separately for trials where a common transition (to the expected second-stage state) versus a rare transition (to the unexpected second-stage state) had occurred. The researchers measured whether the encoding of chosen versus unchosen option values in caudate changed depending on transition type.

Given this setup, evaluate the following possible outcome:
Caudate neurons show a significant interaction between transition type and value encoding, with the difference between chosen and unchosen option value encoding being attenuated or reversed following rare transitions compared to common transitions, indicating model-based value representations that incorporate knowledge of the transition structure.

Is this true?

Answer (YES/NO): YES